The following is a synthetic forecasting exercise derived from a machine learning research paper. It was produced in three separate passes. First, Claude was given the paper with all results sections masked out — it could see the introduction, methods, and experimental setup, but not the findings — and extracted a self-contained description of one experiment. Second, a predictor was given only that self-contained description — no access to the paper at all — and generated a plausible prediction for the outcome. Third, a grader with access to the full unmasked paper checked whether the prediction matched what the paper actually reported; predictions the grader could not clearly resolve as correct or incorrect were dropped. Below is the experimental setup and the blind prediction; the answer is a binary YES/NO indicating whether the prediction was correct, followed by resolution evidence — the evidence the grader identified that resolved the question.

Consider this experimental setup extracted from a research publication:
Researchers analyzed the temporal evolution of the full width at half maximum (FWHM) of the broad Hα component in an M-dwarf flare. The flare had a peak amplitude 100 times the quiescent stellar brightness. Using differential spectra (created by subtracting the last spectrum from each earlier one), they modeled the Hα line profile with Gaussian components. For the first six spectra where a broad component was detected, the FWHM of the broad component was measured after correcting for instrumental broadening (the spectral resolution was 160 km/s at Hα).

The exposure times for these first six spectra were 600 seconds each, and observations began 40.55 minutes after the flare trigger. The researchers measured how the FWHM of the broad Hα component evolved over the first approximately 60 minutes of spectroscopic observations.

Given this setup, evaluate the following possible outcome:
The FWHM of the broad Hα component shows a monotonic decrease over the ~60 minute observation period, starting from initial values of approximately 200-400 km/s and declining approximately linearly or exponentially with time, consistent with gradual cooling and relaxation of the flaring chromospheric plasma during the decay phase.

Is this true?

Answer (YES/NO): NO